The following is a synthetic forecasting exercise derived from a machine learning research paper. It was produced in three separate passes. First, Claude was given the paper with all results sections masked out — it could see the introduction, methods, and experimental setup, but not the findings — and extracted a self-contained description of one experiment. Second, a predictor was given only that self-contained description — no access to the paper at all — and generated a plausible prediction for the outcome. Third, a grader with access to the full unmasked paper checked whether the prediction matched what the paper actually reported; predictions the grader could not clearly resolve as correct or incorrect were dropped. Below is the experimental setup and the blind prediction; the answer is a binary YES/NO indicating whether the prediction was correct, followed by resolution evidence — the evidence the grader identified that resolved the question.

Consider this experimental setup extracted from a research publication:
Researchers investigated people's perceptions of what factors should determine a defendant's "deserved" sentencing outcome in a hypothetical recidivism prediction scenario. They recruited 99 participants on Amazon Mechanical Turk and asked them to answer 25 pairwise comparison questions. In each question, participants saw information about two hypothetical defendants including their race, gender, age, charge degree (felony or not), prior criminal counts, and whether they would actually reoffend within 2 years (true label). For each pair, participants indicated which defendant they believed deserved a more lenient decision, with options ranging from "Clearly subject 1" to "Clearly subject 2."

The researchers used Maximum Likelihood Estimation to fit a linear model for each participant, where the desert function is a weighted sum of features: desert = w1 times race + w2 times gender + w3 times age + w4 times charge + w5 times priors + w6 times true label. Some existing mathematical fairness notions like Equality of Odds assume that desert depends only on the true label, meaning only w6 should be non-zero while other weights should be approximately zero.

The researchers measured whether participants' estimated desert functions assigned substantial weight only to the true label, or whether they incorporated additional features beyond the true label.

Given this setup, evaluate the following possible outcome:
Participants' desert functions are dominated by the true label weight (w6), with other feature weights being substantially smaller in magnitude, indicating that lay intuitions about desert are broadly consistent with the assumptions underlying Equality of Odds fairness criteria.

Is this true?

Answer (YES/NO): NO